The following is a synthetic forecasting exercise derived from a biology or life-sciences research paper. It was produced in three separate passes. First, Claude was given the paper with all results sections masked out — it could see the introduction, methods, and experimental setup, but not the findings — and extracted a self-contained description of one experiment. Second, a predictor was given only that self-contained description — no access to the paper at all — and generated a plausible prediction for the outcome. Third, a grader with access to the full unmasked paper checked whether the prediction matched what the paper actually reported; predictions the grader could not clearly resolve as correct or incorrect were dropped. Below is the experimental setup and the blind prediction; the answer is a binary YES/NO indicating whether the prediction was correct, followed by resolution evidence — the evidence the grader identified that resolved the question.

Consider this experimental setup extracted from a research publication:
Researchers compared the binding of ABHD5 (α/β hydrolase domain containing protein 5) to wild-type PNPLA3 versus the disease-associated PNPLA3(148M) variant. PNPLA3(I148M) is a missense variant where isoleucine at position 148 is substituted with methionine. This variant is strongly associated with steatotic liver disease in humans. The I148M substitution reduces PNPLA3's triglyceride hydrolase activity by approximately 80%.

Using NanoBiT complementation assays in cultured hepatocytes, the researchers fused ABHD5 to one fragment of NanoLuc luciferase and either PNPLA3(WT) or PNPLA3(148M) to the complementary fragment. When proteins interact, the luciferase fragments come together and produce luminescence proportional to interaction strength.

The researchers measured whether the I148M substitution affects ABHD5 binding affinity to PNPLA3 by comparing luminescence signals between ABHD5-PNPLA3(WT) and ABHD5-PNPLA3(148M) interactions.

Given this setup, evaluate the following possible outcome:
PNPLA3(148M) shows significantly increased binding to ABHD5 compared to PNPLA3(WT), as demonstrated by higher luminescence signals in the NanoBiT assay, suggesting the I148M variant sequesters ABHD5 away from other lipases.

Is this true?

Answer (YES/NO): NO